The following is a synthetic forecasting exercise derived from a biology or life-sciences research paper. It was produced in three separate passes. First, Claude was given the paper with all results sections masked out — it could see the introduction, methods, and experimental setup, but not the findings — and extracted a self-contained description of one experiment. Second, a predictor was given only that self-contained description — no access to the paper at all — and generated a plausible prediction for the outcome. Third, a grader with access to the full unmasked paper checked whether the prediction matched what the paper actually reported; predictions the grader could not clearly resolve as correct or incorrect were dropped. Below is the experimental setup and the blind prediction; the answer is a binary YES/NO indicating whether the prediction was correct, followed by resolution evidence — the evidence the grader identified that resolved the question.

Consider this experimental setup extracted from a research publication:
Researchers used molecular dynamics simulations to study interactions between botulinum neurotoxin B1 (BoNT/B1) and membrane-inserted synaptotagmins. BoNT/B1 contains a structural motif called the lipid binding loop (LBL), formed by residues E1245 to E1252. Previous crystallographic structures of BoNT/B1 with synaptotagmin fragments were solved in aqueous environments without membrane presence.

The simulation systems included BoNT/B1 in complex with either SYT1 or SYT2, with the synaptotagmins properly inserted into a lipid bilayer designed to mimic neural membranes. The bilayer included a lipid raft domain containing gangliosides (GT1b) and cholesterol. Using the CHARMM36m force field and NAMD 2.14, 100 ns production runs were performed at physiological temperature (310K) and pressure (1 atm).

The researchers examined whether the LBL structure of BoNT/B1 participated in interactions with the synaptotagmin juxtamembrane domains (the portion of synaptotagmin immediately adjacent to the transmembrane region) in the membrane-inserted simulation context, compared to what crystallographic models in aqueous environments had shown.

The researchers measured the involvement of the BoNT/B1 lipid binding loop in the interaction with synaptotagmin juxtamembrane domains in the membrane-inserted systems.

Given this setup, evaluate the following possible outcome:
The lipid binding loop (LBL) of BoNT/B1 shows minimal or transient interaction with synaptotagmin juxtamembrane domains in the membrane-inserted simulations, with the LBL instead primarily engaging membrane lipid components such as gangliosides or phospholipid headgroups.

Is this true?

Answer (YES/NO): NO